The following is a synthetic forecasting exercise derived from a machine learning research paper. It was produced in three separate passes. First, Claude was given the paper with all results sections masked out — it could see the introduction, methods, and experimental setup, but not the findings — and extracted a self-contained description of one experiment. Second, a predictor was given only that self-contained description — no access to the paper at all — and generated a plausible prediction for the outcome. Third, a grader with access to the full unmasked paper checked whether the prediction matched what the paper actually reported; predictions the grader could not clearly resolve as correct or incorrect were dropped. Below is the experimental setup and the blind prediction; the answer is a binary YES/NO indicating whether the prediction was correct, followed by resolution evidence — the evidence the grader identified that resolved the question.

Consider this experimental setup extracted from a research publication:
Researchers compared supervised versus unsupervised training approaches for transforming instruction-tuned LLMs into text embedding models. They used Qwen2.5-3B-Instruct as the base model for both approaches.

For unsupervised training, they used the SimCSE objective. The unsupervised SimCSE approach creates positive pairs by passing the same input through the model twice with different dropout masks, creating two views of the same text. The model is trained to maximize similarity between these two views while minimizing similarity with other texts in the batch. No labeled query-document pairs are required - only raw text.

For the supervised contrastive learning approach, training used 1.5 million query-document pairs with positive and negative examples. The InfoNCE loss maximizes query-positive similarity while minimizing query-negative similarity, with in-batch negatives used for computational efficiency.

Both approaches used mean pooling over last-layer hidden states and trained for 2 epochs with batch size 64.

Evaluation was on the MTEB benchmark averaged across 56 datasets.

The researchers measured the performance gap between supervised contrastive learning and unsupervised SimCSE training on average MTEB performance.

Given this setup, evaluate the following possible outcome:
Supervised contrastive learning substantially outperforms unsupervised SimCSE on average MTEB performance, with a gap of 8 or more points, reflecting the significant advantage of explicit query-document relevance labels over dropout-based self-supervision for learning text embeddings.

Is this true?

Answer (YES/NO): NO